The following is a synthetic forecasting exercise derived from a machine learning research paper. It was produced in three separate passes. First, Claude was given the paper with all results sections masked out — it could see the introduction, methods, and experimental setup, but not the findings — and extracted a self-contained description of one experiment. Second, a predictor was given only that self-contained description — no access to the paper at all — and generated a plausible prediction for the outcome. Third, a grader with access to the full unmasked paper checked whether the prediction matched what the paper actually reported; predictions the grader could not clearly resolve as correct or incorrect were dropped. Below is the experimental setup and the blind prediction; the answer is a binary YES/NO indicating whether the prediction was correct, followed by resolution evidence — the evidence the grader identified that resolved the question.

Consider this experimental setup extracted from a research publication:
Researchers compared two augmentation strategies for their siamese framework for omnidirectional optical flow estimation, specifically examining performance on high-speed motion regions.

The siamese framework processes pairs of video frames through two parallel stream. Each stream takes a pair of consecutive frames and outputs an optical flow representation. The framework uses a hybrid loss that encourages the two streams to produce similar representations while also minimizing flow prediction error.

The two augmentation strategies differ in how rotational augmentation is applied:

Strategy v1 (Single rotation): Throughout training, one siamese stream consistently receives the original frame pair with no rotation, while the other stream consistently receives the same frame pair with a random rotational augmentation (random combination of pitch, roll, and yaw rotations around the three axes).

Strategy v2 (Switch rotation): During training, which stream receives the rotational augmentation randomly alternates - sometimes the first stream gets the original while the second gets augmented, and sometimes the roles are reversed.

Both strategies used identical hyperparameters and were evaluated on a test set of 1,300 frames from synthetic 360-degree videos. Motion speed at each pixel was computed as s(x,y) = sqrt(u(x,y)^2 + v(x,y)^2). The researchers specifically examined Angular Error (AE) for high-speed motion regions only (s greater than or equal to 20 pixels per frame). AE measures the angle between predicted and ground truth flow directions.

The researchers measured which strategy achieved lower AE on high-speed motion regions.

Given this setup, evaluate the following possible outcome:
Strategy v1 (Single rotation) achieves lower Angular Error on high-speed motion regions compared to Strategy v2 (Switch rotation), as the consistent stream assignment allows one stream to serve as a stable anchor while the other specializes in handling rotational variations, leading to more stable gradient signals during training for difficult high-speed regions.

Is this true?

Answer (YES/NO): YES